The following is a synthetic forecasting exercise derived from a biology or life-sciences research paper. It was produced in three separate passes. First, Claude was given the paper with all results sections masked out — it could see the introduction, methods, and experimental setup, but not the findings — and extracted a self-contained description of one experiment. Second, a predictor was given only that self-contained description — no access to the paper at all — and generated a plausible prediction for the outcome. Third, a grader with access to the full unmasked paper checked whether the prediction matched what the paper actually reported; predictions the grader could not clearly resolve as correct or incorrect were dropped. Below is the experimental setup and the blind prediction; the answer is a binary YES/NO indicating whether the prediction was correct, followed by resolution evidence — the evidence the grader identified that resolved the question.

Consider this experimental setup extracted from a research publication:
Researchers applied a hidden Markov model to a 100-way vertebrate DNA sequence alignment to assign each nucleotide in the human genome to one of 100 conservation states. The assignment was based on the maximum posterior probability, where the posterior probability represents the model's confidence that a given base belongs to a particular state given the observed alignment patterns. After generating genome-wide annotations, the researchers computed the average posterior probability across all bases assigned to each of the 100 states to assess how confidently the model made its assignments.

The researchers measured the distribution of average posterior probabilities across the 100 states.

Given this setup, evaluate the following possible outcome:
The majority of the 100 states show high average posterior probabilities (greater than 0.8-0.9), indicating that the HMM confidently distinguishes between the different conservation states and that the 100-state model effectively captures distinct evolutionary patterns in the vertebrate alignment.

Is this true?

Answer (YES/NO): YES